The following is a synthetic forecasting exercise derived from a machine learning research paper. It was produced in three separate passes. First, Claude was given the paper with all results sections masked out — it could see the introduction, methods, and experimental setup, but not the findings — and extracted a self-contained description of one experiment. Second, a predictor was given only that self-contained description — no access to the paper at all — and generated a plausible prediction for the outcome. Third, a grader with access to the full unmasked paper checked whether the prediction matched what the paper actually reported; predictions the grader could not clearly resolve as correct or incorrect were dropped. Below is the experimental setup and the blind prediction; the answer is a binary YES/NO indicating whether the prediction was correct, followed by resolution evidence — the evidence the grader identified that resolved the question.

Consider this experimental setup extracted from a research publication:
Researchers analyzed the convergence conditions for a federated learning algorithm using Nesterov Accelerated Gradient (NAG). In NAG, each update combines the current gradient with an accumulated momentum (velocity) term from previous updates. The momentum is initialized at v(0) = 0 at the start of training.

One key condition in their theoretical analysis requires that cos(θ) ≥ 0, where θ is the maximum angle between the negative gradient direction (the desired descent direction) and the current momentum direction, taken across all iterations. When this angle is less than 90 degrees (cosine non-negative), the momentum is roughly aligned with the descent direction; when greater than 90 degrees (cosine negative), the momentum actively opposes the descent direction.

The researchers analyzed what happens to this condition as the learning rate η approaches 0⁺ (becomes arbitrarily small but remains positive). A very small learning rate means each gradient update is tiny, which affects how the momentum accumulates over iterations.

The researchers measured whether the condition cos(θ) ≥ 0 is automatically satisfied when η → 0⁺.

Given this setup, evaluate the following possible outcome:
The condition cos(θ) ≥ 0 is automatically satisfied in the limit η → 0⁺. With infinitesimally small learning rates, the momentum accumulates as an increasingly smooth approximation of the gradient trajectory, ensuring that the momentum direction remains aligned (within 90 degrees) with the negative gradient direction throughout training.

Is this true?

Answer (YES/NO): NO